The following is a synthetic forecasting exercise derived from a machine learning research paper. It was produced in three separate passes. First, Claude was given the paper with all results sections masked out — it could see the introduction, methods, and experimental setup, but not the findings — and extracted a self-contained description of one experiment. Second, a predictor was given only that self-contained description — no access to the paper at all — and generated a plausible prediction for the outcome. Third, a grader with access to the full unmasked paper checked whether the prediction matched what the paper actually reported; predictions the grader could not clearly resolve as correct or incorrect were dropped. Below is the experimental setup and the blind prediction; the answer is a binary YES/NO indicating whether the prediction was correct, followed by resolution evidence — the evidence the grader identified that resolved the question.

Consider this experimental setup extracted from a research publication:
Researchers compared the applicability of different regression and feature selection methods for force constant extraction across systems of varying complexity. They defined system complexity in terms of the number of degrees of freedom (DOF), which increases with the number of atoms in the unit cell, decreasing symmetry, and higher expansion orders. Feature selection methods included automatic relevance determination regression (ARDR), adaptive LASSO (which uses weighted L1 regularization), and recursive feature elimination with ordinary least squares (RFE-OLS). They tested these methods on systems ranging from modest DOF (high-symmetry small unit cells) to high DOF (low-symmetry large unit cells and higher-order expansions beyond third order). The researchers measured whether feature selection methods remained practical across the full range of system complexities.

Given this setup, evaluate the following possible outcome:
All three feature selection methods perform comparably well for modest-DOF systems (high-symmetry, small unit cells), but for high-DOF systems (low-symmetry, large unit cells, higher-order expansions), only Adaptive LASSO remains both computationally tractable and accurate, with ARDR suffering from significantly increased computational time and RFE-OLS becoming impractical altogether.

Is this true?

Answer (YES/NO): NO